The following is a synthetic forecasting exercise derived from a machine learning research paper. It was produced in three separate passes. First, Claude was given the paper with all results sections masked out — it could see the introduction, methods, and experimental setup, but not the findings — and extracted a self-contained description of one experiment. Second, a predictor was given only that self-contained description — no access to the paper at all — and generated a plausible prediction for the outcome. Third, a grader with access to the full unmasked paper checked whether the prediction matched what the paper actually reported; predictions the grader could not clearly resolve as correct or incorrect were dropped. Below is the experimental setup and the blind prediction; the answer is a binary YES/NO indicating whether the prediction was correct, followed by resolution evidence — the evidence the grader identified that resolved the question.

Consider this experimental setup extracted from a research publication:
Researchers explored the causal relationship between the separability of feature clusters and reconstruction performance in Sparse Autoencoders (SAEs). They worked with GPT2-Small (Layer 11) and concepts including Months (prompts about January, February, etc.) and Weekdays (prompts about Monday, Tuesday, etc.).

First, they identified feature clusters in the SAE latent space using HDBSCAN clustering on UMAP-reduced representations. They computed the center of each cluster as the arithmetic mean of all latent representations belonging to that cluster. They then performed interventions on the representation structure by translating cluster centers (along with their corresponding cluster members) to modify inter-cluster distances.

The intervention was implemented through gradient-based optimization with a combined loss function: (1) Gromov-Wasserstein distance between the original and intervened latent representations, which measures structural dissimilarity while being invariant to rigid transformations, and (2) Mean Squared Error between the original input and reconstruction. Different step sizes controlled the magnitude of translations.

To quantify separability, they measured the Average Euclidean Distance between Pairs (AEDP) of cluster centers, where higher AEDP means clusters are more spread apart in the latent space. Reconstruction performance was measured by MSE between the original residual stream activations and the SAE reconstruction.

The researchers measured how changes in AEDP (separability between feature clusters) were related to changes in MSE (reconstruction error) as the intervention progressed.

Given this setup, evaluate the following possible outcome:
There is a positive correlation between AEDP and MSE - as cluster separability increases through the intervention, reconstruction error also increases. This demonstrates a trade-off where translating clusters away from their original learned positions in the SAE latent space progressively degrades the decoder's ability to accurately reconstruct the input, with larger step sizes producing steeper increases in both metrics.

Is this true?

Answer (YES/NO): NO